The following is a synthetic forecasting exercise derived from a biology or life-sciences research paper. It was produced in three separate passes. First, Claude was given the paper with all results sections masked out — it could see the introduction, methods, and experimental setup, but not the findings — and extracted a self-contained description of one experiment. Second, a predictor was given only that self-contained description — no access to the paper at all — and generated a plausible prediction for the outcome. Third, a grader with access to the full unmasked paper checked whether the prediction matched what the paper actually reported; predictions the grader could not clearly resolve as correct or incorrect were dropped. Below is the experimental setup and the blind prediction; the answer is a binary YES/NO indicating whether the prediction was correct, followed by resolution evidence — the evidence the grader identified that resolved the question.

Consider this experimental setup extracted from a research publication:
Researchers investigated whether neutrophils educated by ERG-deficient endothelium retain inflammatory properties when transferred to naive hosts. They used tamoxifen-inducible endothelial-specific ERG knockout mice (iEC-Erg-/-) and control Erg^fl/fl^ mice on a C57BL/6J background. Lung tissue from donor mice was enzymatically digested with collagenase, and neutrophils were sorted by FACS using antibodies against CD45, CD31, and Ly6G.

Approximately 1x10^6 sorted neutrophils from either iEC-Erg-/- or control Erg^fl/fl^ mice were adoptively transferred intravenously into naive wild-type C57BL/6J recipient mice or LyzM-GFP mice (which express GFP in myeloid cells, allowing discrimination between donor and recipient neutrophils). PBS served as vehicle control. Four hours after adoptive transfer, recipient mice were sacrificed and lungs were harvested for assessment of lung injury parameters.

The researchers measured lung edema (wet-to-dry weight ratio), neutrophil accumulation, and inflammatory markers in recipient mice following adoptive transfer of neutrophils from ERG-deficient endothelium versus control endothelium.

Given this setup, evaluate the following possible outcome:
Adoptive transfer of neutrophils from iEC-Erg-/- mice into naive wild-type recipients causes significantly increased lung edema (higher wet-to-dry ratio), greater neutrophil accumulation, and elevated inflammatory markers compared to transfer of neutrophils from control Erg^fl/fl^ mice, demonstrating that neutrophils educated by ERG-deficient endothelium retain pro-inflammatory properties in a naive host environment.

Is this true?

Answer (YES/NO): YES